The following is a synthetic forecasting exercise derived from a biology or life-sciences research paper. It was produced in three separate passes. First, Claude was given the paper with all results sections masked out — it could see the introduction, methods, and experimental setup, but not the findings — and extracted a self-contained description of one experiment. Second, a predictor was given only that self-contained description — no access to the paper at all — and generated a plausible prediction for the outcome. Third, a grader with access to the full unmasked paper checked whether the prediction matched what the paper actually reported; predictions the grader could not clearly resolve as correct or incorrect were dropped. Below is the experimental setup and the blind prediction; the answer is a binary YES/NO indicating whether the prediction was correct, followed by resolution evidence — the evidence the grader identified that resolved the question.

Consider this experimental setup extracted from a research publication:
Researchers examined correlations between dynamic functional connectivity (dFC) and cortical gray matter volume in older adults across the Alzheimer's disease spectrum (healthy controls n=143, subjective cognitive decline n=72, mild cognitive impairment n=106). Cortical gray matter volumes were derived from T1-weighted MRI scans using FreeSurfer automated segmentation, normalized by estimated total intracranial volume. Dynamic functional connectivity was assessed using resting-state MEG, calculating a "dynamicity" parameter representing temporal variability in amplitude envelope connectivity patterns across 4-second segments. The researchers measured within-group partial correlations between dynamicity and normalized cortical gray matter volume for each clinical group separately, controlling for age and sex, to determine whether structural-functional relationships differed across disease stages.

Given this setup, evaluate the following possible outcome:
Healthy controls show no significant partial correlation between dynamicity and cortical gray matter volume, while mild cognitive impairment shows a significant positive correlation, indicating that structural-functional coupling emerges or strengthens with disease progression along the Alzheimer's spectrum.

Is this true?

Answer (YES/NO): YES